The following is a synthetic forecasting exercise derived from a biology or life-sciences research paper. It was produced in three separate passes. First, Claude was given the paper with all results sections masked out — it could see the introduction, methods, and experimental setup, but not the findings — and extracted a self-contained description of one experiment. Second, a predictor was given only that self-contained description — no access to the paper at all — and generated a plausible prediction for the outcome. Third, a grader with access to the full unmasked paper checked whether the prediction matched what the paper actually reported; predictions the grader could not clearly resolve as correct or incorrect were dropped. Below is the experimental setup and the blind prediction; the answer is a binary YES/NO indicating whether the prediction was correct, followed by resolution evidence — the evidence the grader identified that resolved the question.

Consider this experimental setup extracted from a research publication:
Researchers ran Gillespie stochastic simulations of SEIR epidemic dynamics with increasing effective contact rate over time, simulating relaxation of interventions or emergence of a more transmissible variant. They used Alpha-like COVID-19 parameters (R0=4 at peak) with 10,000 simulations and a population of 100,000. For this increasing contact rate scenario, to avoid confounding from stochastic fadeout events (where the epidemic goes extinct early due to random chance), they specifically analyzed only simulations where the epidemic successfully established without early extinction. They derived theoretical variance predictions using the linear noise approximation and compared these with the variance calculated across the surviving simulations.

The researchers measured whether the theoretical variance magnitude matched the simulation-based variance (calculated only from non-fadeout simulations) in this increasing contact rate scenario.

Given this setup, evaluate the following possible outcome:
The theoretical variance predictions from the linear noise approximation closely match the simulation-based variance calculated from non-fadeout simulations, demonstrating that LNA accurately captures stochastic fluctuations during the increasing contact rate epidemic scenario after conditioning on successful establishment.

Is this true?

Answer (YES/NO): NO